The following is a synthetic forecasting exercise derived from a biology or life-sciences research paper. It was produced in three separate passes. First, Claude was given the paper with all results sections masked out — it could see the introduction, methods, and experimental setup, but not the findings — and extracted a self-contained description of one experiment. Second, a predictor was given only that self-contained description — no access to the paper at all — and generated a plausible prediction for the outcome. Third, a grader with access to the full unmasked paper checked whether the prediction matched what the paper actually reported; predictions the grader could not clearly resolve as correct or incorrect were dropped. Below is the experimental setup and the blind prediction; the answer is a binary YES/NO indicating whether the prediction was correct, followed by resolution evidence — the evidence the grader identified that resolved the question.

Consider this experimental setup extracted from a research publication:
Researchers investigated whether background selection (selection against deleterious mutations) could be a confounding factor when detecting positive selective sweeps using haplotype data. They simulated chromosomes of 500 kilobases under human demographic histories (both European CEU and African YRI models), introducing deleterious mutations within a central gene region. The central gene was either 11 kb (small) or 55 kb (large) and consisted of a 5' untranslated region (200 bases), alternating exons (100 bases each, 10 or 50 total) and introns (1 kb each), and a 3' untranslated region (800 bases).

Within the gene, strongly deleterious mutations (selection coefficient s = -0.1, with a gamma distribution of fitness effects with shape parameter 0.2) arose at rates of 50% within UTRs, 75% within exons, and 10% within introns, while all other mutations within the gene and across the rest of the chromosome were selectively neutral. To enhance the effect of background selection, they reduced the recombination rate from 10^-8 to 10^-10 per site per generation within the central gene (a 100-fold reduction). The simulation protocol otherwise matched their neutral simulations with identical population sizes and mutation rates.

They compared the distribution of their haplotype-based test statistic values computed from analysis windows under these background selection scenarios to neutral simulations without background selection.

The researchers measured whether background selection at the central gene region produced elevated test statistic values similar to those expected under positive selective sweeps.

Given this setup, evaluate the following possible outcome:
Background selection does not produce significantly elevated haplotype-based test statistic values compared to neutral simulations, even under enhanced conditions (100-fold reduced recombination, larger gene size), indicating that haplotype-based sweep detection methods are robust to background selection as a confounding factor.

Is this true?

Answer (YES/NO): YES